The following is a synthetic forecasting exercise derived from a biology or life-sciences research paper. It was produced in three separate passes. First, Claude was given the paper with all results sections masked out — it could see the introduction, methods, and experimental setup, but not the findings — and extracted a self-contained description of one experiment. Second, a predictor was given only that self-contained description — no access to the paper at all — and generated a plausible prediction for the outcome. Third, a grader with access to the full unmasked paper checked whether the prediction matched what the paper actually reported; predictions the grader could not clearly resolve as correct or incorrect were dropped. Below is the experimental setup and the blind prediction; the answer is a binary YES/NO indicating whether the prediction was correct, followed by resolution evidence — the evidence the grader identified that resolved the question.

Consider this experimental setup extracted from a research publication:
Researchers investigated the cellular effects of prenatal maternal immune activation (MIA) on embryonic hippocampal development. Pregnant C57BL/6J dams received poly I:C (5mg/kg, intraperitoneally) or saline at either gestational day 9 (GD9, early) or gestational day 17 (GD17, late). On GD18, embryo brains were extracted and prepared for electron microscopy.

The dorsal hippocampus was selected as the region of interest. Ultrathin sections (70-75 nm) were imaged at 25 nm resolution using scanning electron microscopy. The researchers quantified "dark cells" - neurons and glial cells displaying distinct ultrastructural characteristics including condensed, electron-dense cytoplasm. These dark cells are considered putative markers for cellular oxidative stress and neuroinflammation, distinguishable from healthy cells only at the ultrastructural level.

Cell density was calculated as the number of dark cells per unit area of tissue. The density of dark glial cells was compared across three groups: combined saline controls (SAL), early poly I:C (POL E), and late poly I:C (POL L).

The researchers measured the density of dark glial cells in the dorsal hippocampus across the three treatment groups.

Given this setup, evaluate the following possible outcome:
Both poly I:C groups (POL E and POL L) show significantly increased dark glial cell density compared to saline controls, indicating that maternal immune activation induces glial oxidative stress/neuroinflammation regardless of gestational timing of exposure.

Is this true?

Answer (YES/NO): NO